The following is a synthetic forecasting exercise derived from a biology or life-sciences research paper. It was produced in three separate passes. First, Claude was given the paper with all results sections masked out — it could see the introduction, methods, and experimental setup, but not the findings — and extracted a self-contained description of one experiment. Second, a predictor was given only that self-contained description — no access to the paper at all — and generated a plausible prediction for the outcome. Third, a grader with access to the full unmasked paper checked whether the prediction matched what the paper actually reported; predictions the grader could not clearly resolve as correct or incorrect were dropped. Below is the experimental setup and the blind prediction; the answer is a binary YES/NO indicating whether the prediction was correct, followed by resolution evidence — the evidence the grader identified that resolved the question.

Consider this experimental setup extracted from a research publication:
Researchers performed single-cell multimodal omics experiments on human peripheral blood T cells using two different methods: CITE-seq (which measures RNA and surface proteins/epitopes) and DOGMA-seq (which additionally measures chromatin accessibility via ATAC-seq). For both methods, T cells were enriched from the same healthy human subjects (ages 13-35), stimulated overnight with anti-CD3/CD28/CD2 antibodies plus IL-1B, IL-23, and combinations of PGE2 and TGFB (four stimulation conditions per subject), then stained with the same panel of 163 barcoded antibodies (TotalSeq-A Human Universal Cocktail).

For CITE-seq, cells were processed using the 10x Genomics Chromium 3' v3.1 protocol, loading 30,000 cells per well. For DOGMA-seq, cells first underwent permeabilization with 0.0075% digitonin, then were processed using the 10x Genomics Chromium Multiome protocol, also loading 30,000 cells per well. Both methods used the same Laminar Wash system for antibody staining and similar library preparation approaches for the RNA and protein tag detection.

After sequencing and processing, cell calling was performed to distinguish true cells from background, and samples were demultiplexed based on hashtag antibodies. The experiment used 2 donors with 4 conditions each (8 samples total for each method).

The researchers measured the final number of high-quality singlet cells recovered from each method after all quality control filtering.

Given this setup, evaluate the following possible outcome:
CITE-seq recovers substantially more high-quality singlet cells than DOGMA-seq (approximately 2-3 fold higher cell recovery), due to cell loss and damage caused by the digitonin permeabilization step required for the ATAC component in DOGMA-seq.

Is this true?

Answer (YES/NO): NO